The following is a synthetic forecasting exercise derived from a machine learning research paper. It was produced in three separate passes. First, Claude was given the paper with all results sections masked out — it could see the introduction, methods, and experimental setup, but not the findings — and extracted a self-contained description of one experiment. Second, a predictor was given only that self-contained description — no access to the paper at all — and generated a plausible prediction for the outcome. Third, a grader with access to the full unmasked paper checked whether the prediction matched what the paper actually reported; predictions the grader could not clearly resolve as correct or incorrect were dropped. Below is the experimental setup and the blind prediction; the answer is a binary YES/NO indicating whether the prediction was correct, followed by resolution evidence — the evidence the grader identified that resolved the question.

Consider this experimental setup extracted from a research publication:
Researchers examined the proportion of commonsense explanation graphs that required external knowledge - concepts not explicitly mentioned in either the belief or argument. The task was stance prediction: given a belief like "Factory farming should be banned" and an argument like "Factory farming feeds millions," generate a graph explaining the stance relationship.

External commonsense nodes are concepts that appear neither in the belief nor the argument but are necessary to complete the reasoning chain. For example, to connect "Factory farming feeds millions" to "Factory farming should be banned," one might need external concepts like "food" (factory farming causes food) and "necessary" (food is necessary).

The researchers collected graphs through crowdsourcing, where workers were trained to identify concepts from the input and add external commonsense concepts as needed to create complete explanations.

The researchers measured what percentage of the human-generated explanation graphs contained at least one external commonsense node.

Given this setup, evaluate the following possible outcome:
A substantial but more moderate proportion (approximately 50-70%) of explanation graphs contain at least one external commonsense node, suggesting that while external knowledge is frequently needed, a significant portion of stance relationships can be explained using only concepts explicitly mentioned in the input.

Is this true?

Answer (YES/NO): NO